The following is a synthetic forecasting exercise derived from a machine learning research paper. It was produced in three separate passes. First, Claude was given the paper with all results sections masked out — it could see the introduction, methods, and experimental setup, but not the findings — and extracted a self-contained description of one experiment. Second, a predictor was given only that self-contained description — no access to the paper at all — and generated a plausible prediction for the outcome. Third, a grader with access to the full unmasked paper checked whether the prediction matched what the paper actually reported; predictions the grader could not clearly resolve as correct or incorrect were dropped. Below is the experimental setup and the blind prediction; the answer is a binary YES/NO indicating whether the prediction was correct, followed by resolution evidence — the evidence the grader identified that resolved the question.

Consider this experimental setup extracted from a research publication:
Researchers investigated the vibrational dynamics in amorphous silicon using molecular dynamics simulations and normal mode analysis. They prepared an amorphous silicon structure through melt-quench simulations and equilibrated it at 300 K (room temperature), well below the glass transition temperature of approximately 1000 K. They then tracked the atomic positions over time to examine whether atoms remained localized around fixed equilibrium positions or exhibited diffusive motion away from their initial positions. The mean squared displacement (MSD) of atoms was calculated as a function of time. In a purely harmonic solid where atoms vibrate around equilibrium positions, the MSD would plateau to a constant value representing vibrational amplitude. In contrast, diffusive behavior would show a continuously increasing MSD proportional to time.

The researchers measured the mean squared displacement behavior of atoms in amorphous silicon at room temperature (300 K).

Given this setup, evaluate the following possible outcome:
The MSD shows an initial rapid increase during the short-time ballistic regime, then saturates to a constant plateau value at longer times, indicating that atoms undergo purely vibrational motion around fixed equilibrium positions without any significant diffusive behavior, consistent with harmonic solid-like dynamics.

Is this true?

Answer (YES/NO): NO